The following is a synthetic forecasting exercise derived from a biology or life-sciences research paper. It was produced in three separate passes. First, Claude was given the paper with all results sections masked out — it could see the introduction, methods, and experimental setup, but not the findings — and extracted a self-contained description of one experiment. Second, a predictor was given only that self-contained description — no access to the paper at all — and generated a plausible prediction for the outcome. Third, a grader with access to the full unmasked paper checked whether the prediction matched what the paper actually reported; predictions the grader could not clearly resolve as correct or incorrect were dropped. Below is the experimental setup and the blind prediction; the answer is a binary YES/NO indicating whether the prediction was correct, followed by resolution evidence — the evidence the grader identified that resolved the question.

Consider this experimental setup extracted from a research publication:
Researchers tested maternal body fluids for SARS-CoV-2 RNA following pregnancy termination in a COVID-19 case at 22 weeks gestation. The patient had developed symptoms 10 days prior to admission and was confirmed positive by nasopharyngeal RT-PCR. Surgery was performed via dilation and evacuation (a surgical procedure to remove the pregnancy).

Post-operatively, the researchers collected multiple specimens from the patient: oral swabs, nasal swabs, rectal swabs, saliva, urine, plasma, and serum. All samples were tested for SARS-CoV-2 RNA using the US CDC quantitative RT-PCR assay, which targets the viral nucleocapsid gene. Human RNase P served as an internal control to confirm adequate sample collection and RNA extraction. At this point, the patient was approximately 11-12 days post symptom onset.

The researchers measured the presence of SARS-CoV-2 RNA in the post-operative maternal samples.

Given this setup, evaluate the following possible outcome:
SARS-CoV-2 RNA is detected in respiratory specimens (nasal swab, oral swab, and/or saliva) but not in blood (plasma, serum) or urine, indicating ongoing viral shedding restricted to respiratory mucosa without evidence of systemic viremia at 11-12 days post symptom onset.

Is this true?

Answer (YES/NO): NO